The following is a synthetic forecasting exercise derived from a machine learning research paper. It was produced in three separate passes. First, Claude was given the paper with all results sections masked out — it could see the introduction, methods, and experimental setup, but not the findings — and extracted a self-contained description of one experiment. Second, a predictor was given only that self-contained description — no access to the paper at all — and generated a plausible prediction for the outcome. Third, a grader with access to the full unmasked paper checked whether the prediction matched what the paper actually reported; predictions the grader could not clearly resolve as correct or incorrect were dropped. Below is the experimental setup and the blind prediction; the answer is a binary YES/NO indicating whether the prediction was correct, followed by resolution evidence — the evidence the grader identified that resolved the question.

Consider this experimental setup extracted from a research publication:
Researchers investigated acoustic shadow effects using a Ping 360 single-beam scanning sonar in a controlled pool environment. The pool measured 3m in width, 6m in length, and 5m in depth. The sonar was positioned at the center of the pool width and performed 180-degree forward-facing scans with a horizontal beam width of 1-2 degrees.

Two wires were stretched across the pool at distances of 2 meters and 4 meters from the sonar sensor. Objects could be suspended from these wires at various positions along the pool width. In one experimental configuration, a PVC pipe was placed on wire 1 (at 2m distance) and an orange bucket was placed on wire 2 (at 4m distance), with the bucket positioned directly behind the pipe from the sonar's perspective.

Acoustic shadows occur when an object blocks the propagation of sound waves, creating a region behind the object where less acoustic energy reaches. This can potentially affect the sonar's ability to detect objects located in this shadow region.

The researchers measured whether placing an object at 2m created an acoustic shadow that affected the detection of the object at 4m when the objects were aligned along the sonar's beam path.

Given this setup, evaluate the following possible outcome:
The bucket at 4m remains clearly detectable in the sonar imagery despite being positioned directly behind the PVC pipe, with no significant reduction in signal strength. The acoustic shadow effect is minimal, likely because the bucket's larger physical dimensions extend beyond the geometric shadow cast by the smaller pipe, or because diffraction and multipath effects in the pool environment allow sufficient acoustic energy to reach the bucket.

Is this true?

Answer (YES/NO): NO